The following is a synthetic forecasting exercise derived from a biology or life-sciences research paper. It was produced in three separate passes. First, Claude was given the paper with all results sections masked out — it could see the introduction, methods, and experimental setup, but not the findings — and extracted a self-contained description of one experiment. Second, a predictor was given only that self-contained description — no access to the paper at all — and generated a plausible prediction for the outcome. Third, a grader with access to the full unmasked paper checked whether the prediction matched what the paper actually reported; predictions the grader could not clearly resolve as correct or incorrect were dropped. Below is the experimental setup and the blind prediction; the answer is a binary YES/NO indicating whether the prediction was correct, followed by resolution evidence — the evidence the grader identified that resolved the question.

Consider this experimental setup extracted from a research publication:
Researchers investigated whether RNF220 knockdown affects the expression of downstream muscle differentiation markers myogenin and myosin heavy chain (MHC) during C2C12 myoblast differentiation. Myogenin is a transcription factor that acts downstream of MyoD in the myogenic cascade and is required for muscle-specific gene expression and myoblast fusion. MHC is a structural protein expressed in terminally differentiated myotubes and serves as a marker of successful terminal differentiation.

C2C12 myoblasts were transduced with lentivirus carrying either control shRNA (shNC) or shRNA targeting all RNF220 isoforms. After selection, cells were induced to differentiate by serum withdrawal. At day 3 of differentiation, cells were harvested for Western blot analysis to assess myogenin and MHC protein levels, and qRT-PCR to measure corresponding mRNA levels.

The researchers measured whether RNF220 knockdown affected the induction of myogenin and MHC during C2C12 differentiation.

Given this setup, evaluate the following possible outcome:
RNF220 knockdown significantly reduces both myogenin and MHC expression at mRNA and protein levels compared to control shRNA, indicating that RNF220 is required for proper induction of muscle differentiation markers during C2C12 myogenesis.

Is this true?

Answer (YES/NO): YES